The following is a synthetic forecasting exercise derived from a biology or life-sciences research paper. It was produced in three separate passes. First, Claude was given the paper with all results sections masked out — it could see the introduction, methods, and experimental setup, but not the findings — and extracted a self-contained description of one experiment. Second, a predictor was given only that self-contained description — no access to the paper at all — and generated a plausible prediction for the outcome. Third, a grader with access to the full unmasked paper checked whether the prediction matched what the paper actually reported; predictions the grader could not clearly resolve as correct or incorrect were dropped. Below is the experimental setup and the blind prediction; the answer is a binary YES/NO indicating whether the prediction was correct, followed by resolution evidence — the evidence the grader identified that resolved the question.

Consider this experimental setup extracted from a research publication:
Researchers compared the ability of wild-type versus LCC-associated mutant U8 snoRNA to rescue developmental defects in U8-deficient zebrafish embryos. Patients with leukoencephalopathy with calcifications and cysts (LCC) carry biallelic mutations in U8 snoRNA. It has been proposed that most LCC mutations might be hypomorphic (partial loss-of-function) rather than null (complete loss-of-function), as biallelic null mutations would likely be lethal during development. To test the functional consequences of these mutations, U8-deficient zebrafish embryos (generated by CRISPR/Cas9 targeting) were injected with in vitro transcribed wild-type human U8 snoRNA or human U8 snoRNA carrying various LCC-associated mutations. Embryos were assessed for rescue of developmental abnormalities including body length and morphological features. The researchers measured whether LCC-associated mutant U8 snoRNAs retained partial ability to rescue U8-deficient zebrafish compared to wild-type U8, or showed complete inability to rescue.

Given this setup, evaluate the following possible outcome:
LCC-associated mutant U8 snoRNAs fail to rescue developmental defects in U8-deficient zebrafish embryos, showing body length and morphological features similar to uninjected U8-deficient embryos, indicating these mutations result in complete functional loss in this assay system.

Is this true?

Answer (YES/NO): NO